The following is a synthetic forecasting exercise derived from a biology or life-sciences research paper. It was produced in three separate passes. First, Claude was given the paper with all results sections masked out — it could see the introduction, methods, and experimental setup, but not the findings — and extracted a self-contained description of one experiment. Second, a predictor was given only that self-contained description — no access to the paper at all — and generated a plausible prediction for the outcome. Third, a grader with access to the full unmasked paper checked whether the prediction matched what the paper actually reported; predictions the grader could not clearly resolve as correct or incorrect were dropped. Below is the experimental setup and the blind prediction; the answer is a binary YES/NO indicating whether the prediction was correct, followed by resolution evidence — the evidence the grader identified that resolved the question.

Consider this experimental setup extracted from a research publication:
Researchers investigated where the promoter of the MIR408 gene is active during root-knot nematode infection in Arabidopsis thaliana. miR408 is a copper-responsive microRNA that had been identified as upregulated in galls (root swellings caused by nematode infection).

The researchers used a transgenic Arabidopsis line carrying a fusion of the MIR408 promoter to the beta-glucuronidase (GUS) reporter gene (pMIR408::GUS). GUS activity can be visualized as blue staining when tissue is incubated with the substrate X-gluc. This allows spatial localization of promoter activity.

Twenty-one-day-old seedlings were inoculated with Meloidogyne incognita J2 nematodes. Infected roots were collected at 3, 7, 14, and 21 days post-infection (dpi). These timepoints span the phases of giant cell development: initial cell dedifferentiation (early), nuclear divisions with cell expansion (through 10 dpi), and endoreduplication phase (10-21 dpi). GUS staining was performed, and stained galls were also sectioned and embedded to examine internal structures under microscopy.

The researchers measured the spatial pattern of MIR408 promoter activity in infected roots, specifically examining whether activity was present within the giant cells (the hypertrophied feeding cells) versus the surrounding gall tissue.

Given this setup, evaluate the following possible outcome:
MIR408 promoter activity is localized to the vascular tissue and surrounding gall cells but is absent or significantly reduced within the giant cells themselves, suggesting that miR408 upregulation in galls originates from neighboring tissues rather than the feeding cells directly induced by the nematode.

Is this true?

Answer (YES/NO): NO